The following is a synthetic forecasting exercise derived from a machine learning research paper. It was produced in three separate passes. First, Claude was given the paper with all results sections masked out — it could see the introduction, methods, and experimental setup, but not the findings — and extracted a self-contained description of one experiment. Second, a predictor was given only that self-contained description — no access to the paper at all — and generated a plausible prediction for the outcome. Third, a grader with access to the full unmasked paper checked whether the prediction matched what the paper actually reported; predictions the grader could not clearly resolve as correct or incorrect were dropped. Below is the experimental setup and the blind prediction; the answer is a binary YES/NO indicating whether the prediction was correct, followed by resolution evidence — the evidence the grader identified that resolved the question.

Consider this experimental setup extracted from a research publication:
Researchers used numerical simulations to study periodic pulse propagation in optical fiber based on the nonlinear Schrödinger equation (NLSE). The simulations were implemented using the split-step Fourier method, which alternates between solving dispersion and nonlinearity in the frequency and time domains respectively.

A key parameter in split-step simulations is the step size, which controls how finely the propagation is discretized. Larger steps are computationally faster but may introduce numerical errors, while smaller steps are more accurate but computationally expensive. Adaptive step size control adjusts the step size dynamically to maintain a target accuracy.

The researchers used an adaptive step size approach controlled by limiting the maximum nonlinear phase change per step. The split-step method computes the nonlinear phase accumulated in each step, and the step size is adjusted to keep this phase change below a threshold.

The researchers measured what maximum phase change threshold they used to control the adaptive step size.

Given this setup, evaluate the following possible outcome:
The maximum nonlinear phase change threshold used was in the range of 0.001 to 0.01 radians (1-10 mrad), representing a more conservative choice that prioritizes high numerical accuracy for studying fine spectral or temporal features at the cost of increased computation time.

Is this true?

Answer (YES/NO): NO